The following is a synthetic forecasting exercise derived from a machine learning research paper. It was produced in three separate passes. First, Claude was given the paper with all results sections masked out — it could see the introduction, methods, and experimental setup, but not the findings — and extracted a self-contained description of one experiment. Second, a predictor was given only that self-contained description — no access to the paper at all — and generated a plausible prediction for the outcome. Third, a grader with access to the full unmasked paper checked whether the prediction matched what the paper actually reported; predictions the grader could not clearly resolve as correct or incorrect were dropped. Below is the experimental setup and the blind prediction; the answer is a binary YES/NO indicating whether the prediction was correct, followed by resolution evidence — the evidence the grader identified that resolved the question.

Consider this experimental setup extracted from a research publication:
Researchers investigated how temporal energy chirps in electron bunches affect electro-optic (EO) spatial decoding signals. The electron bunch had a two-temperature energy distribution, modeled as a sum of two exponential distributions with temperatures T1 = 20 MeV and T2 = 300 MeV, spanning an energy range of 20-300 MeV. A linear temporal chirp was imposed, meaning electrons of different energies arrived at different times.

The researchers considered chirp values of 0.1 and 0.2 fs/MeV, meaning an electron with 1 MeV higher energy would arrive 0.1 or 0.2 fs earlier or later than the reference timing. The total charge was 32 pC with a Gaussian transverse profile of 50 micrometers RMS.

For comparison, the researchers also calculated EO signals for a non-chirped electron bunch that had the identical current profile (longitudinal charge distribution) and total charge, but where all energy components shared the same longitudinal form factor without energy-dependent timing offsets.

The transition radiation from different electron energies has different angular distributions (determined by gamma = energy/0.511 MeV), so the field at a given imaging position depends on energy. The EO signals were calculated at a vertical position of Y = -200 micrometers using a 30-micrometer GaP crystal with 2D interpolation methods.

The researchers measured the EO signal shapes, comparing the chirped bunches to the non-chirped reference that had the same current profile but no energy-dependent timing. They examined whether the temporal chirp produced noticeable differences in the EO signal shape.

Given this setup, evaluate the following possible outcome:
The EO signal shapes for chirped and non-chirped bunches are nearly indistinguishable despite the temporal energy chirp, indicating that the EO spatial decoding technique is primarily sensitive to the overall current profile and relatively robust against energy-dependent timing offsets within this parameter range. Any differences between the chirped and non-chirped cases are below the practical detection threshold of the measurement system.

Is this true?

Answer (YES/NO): YES